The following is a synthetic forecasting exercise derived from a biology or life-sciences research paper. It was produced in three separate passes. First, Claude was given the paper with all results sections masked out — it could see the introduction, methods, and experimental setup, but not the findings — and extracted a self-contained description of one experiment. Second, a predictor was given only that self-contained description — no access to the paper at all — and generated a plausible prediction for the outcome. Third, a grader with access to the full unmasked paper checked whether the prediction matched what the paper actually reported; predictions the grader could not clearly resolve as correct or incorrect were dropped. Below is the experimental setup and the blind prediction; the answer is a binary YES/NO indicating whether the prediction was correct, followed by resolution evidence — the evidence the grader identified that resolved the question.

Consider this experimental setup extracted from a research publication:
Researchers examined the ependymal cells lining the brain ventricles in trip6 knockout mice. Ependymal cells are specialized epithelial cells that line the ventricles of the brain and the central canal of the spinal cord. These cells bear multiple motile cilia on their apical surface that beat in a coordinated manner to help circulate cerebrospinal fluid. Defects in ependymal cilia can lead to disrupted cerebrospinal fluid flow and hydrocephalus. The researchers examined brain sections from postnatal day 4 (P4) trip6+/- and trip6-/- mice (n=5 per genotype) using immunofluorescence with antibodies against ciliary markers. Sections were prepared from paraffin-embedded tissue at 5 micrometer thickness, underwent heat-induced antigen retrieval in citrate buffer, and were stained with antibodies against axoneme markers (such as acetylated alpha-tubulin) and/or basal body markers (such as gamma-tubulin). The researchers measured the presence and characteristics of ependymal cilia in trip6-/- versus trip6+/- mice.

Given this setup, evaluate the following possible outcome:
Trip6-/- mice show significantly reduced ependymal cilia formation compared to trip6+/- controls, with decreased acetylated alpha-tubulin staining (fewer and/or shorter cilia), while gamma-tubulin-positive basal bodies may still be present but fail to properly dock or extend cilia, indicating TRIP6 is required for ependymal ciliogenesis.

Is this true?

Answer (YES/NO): YES